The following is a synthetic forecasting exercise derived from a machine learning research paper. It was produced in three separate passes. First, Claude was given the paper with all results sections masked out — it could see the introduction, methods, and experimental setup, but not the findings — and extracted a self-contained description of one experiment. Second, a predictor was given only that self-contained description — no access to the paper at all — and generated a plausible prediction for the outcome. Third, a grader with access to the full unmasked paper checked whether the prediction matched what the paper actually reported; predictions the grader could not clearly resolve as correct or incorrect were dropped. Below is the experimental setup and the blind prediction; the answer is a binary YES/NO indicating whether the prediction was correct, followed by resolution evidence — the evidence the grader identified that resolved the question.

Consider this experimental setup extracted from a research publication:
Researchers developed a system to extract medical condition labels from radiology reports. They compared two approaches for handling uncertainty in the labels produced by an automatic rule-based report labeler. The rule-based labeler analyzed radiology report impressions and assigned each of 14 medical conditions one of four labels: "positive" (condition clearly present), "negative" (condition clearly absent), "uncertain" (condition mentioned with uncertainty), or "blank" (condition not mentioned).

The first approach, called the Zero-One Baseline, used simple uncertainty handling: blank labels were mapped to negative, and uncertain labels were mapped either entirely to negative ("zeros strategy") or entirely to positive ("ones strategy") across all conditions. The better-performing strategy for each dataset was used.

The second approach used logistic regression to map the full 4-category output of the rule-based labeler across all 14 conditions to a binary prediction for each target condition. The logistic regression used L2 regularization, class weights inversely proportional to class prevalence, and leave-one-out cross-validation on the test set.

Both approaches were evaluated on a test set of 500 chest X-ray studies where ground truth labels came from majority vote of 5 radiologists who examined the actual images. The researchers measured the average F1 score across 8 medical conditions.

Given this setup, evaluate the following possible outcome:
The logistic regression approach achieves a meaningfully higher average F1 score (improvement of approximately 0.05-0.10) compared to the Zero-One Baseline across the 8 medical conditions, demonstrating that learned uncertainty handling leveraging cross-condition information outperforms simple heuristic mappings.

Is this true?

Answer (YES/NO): NO